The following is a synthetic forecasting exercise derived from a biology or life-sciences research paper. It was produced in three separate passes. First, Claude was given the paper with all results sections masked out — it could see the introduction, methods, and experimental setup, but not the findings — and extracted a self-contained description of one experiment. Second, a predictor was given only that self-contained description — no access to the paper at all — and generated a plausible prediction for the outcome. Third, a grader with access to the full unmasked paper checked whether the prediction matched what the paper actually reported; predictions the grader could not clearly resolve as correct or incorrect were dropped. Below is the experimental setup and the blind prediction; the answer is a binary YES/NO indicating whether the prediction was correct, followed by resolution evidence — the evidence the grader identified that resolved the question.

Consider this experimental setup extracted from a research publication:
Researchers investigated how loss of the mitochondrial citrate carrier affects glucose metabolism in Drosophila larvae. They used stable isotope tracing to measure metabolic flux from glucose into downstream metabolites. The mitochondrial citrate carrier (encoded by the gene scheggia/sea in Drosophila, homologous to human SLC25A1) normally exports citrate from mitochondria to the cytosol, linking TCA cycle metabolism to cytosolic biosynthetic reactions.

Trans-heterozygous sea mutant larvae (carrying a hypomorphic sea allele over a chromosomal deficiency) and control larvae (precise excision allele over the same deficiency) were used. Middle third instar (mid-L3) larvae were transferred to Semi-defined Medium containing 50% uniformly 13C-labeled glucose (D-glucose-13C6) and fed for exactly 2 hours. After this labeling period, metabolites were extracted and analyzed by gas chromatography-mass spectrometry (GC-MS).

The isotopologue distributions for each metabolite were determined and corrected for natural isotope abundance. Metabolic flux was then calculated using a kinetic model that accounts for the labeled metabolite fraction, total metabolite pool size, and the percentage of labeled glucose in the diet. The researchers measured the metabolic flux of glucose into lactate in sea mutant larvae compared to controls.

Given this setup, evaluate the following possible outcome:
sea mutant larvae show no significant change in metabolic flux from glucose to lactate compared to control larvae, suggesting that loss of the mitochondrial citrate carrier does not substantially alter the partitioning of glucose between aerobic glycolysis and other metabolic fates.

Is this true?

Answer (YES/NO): NO